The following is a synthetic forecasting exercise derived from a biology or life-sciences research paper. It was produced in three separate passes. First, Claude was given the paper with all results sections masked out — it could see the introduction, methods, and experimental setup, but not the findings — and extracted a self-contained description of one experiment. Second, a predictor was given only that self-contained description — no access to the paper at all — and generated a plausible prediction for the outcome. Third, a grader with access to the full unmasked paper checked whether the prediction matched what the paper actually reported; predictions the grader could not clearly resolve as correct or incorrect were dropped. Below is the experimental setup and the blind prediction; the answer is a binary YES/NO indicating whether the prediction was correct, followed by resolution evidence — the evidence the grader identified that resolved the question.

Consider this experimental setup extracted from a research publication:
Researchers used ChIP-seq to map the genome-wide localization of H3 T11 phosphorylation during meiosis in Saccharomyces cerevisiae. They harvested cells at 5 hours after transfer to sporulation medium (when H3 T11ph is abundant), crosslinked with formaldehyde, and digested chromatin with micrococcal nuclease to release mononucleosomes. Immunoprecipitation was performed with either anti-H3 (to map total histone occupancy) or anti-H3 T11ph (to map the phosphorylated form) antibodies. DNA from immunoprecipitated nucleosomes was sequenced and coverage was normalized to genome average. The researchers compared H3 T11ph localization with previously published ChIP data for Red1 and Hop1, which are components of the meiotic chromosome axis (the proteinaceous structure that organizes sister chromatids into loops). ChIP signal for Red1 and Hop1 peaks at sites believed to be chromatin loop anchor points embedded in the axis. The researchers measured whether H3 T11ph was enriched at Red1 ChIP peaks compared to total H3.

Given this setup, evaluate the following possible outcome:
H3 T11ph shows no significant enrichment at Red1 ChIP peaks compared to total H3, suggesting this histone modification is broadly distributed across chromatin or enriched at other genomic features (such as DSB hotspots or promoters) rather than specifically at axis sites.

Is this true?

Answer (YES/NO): NO